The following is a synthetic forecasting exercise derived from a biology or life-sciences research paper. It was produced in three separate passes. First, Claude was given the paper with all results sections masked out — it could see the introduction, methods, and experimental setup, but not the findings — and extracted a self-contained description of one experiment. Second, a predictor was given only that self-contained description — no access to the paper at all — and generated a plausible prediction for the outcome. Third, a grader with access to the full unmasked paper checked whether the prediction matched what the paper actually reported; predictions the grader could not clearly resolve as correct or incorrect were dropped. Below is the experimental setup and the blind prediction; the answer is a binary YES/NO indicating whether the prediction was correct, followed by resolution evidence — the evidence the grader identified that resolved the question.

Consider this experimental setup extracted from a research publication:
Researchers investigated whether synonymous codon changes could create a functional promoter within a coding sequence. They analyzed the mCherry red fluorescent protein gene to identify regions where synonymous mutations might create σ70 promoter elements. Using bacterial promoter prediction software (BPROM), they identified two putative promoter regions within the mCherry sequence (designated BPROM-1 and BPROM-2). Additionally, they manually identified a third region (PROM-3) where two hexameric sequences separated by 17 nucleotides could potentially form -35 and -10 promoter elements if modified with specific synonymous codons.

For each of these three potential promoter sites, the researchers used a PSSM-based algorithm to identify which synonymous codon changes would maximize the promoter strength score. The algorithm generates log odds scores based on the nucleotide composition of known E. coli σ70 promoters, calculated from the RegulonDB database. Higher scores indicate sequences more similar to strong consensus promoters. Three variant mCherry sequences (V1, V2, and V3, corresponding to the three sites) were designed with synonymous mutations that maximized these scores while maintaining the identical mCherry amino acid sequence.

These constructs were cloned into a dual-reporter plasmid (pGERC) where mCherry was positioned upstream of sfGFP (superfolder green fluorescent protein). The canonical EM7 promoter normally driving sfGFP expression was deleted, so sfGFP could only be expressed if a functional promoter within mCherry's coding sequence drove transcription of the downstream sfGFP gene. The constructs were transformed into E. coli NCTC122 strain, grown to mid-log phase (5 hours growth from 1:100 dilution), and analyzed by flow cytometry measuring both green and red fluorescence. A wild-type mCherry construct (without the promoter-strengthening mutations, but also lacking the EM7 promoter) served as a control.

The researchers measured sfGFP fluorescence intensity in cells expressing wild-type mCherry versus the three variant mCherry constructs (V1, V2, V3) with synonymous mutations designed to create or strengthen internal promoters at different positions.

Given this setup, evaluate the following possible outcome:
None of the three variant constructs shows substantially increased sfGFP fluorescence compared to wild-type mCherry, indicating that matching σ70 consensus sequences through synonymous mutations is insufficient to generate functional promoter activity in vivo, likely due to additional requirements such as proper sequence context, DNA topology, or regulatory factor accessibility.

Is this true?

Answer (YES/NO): NO